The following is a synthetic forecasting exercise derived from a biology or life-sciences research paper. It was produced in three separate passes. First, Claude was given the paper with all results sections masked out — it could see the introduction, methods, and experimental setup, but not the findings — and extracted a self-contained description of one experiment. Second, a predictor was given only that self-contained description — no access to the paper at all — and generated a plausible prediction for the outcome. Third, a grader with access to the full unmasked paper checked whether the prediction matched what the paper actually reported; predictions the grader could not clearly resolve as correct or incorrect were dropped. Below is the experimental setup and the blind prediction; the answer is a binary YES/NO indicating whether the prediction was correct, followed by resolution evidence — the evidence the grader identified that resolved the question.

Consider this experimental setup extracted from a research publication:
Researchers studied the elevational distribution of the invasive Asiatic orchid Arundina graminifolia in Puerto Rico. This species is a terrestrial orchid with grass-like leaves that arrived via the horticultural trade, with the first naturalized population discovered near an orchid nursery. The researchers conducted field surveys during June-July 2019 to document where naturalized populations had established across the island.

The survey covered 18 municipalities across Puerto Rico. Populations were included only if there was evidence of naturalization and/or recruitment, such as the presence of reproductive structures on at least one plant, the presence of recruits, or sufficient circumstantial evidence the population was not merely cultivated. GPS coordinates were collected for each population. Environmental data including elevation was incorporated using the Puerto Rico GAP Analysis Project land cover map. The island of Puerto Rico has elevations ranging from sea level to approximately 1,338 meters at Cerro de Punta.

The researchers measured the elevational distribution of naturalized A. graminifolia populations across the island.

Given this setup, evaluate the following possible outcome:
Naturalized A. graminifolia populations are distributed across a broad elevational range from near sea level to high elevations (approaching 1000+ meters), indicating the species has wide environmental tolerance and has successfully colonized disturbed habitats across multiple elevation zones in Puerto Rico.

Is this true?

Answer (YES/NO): NO